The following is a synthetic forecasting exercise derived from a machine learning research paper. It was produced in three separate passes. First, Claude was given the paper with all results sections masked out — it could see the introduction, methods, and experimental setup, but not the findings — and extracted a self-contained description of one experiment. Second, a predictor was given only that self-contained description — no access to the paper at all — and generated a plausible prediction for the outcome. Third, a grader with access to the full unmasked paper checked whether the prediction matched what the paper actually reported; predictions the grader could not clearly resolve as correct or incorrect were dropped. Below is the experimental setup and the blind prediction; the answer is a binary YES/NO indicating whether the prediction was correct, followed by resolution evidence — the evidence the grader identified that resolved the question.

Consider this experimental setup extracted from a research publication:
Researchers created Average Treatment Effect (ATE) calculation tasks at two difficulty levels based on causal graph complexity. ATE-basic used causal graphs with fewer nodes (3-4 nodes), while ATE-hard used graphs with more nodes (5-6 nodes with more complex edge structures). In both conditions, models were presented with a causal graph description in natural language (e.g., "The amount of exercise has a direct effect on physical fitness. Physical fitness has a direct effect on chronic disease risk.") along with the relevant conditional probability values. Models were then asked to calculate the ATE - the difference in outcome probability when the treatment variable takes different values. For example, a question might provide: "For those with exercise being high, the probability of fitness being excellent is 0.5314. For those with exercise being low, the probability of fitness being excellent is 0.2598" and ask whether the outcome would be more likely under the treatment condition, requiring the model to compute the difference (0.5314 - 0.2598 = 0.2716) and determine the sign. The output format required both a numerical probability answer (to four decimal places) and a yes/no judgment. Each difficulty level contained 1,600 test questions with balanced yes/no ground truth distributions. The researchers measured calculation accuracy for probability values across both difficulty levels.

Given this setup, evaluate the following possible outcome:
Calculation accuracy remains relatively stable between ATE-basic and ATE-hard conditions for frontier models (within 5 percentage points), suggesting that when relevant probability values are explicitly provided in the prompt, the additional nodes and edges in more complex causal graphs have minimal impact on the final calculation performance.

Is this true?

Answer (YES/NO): NO